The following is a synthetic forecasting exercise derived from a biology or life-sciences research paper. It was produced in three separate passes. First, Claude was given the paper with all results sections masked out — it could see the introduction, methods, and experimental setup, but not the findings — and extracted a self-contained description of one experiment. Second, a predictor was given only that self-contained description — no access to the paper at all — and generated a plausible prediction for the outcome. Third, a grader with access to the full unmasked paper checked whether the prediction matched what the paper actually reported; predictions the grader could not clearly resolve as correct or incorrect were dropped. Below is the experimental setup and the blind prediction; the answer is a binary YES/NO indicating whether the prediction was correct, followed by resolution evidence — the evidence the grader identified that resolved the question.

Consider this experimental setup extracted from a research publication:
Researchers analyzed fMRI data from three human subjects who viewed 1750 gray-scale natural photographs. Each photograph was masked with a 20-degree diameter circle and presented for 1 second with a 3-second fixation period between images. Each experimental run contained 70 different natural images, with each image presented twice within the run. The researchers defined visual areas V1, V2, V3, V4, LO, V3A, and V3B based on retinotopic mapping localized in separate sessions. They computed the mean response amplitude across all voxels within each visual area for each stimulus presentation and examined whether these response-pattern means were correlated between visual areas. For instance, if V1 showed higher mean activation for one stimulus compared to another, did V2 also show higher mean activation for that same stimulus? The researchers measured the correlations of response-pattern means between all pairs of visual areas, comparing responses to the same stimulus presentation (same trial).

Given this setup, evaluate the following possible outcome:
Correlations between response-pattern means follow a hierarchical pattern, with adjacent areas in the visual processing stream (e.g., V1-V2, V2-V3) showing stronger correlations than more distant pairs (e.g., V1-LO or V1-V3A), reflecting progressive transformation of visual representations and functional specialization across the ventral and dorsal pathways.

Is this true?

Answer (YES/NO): NO